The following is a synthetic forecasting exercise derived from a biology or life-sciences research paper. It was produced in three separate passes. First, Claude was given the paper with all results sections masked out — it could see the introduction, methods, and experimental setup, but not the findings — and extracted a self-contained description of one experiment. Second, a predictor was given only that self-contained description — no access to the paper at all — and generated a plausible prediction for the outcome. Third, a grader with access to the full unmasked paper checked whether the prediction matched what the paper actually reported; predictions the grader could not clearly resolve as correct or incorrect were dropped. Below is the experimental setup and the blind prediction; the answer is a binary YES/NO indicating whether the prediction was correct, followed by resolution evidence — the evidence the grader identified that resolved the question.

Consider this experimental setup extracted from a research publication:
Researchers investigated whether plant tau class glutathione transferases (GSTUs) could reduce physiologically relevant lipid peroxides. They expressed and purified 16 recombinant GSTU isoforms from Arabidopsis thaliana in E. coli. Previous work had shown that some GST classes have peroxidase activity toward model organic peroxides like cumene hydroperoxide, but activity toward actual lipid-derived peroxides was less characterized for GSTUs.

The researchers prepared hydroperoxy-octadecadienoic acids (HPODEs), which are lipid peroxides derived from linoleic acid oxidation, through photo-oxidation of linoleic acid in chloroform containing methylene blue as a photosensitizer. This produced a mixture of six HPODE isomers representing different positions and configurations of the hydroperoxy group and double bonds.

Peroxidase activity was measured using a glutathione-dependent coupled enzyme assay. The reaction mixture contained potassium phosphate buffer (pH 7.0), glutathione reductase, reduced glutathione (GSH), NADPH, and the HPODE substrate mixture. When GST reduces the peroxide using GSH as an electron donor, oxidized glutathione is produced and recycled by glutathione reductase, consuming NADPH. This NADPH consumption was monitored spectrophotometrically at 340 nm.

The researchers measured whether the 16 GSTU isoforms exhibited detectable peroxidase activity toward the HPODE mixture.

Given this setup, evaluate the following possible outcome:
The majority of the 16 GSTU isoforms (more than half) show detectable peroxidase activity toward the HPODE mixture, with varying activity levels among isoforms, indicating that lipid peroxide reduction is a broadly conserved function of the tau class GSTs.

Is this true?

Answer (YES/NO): YES